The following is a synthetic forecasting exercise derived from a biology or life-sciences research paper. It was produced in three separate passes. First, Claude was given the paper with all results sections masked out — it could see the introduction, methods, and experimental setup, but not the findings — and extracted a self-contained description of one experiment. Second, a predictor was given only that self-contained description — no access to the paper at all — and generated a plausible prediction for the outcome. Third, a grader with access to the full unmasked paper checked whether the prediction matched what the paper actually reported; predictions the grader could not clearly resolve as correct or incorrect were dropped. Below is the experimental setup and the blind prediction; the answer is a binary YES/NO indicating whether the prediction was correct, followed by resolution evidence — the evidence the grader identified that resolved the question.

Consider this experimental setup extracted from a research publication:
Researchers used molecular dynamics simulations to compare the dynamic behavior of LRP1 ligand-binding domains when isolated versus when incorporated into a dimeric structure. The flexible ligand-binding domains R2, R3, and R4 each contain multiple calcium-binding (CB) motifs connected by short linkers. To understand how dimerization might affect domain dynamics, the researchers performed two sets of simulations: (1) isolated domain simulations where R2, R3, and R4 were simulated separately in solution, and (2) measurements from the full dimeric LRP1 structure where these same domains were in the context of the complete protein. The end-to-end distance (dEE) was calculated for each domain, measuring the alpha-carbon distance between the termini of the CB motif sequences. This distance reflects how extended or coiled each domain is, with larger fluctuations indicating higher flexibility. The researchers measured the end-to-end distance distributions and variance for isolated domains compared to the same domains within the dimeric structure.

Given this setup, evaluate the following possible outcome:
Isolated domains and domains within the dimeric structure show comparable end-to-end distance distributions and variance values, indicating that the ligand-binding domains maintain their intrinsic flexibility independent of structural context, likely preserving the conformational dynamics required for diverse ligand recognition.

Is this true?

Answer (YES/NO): NO